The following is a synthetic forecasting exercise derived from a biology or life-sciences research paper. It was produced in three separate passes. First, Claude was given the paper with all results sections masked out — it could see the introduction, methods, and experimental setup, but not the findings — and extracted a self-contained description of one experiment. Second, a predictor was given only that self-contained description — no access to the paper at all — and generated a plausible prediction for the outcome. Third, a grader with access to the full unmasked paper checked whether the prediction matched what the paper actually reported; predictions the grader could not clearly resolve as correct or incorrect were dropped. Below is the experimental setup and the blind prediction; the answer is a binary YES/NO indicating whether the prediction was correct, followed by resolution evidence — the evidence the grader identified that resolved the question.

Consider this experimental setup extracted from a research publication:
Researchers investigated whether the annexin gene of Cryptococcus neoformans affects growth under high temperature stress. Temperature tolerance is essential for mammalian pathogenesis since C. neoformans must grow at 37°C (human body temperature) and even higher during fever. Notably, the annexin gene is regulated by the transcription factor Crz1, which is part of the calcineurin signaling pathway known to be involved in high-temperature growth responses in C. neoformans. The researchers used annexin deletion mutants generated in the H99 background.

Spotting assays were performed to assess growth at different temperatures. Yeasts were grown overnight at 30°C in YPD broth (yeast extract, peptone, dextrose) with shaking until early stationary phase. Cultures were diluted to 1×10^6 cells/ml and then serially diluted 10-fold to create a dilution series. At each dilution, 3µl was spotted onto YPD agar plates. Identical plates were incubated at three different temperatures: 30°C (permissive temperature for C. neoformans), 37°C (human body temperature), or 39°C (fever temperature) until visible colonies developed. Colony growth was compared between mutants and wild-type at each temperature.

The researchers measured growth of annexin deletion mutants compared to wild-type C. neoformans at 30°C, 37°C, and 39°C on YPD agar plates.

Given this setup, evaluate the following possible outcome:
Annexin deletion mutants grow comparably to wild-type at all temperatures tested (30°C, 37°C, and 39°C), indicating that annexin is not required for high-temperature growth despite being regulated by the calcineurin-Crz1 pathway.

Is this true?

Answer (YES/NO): YES